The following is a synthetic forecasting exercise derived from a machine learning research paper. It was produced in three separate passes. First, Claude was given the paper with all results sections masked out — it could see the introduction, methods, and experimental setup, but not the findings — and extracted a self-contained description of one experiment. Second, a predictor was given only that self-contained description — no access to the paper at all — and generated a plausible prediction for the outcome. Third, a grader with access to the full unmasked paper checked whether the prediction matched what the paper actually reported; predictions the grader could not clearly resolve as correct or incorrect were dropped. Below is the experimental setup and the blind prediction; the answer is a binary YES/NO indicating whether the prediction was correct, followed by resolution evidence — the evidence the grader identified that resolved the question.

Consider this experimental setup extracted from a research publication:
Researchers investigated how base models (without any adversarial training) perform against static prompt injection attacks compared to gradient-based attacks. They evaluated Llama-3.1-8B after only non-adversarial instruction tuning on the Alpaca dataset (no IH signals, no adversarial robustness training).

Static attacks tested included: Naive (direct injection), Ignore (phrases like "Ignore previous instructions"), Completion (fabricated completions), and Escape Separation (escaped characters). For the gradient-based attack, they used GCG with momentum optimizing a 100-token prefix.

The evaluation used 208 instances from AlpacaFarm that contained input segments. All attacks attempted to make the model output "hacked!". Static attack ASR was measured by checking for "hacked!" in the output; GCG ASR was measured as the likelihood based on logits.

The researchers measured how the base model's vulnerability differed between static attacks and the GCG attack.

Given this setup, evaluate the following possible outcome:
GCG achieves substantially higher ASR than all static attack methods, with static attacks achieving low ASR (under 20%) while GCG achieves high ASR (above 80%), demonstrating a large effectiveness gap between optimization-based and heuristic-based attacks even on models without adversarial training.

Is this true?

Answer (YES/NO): YES